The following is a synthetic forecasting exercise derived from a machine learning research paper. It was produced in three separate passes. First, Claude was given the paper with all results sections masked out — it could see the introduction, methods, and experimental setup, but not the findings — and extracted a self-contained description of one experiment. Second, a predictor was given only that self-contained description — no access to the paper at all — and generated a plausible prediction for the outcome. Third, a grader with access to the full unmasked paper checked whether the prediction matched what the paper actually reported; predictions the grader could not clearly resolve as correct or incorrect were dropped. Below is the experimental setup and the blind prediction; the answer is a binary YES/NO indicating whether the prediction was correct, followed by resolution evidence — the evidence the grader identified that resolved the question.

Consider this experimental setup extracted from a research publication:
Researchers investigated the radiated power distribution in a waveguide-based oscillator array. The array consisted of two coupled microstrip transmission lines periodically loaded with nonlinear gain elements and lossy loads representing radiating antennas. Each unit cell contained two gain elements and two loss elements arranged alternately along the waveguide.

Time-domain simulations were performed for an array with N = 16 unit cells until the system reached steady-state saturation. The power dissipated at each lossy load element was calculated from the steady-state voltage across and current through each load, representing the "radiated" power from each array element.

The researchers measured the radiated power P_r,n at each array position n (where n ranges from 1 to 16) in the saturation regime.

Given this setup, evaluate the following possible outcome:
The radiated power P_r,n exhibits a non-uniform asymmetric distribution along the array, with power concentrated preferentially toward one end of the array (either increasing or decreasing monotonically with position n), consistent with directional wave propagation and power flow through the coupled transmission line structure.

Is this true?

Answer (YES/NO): NO